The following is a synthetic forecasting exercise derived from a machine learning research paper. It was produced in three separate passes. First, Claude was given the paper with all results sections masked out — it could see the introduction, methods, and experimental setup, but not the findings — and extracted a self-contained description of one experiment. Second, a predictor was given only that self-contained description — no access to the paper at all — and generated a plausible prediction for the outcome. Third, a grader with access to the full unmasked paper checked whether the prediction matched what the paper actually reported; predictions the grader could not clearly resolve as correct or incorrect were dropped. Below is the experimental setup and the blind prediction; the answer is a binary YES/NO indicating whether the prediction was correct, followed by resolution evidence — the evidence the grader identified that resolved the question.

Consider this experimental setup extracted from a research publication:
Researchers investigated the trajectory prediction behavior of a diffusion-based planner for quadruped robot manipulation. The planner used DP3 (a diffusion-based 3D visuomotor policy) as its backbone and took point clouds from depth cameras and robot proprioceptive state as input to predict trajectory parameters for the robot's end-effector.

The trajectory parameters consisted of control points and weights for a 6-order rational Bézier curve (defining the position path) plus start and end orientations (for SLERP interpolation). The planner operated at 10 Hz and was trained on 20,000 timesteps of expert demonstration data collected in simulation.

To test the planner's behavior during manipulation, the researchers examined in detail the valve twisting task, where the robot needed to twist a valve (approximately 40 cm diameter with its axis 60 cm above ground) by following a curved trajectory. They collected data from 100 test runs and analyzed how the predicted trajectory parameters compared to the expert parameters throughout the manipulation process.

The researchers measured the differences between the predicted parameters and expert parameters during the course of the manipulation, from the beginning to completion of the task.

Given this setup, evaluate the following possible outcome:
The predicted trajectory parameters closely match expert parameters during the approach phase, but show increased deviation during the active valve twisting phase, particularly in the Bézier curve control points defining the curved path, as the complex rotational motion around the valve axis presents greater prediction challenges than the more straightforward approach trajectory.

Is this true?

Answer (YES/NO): NO